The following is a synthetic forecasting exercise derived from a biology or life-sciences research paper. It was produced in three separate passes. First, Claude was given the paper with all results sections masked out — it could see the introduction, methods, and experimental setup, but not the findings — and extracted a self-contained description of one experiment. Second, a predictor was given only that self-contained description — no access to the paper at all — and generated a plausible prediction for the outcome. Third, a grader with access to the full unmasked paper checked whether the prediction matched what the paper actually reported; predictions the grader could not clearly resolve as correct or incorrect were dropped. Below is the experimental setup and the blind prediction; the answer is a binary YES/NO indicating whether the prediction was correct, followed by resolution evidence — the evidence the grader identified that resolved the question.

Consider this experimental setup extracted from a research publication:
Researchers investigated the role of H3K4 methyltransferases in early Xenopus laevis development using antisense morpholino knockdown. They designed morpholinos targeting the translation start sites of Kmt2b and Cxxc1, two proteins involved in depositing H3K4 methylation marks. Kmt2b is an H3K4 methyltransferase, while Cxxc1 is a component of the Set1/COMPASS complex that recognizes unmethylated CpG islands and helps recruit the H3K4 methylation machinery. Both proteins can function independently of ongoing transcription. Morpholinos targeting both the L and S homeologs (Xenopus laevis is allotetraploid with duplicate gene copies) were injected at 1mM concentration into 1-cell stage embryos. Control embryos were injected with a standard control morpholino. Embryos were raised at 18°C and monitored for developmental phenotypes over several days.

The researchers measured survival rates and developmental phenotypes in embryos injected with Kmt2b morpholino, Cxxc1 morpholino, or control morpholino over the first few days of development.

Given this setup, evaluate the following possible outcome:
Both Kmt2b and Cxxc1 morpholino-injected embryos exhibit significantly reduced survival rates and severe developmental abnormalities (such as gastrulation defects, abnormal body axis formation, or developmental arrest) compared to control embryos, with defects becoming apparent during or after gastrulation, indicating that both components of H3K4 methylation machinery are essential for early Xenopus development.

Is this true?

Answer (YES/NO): YES